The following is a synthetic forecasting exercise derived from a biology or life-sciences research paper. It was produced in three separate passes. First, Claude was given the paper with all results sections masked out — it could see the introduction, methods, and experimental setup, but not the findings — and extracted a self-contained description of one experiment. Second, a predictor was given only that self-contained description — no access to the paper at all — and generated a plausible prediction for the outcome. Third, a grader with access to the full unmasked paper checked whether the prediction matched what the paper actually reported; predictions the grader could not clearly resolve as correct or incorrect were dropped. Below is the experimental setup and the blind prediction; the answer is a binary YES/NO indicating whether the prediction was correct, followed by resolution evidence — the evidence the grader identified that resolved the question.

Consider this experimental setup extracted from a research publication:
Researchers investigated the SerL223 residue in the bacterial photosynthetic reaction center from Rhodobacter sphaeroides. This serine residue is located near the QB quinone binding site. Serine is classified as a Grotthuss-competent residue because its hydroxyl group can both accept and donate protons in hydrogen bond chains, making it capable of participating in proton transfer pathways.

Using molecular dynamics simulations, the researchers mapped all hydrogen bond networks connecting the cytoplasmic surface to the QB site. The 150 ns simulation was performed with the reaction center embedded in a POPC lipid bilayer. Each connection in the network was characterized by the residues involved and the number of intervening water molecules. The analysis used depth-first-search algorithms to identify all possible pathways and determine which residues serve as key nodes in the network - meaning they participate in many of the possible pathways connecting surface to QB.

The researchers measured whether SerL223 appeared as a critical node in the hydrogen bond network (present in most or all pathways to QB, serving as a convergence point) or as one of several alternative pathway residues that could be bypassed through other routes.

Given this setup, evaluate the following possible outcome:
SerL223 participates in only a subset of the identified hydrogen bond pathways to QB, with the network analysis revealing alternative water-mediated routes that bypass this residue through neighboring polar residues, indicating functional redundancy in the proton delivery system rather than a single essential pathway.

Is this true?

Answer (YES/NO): NO